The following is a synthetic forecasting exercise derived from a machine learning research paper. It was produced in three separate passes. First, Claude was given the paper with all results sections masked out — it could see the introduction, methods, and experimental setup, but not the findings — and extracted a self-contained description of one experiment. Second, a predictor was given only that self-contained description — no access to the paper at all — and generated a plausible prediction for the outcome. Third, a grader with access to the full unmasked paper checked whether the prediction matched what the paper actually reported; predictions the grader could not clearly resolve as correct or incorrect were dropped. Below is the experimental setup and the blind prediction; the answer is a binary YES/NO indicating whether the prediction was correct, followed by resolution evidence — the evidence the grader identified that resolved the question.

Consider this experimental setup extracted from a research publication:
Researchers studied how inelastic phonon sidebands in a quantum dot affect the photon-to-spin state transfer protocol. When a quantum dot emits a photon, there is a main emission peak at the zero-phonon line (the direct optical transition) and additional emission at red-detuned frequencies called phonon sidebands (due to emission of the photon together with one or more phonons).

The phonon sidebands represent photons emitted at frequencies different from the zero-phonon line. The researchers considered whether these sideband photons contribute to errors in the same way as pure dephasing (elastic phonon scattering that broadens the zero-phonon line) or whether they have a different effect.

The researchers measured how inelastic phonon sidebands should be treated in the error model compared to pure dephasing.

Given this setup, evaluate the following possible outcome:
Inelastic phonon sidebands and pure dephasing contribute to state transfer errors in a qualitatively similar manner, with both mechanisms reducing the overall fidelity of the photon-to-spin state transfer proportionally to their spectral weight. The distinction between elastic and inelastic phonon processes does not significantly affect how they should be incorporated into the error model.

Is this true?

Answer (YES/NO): NO